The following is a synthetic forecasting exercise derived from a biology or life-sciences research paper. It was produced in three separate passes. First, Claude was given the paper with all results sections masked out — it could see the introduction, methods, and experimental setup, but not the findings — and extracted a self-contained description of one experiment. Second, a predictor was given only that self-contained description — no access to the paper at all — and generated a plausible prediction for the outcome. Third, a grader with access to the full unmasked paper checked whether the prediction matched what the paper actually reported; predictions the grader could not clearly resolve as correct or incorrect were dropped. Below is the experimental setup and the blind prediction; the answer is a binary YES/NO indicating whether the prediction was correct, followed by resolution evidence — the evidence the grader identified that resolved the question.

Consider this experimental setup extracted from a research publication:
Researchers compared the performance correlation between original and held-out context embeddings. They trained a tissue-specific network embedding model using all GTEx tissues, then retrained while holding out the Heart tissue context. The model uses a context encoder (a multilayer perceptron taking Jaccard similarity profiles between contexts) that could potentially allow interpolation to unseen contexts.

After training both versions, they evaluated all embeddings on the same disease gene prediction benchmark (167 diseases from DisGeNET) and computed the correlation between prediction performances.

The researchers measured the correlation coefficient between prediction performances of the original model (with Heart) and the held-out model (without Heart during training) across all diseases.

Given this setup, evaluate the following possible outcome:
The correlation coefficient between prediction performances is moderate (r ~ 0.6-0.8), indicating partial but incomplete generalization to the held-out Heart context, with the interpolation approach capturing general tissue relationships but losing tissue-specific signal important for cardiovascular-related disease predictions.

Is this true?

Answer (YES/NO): NO